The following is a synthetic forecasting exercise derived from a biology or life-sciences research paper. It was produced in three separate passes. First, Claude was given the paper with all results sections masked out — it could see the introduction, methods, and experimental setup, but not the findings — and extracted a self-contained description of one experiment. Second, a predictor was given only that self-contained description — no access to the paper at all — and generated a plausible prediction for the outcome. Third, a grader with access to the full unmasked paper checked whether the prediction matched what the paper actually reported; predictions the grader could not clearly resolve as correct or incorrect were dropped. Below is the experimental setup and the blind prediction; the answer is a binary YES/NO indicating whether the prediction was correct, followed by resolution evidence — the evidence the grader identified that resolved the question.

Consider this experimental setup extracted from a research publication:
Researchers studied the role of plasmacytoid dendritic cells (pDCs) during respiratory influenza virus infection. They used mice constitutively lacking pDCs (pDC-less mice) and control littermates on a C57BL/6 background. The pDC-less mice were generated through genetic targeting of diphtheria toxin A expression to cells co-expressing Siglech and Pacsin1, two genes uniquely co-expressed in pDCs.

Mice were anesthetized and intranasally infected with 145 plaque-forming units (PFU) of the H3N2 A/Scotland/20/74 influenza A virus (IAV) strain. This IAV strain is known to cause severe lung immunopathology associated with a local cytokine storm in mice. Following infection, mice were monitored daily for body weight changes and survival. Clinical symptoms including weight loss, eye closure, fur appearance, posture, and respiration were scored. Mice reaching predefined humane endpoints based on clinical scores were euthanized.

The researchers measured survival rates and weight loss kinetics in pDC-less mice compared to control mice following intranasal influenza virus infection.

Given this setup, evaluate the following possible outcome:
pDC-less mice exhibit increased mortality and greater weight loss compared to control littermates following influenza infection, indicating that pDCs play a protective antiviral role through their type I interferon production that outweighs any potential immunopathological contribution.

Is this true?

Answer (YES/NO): NO